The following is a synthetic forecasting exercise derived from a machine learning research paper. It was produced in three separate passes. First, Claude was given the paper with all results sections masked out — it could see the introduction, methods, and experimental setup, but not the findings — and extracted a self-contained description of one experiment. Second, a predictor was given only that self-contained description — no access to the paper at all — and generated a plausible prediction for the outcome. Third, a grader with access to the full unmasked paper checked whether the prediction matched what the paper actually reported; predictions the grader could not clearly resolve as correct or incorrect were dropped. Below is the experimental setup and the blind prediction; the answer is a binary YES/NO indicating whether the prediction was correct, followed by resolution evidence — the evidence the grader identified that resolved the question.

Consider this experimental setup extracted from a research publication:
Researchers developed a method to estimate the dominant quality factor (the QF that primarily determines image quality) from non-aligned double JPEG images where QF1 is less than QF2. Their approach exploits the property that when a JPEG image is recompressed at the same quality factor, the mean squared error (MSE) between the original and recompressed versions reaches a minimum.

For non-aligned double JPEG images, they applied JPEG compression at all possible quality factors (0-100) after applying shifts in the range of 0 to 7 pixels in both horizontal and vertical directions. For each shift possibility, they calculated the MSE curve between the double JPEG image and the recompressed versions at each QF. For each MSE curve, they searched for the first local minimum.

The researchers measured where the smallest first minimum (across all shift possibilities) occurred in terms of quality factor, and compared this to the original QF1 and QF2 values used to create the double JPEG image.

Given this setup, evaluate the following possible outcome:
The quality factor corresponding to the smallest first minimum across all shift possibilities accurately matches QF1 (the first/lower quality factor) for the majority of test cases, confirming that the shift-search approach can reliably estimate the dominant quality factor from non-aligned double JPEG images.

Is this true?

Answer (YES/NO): NO